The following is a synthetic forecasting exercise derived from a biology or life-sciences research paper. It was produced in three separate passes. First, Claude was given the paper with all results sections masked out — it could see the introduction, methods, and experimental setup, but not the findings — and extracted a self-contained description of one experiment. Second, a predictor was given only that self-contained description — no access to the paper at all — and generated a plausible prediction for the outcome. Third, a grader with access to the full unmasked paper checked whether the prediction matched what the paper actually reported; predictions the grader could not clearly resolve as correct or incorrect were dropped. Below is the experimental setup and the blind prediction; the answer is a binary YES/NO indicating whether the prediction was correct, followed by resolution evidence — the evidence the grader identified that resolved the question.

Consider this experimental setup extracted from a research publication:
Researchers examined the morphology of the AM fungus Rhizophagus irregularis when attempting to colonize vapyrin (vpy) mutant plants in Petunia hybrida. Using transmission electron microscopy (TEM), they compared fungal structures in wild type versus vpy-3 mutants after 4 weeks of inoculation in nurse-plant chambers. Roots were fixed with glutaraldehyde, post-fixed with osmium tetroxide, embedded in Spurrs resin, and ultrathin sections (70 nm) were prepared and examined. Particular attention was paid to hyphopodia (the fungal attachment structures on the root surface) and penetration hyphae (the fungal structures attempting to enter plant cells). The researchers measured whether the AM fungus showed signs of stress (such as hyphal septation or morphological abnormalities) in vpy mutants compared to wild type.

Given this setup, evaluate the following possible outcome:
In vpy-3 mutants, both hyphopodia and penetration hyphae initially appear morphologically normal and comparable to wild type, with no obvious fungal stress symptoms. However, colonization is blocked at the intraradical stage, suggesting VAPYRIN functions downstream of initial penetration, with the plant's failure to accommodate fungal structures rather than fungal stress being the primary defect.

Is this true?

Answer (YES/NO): NO